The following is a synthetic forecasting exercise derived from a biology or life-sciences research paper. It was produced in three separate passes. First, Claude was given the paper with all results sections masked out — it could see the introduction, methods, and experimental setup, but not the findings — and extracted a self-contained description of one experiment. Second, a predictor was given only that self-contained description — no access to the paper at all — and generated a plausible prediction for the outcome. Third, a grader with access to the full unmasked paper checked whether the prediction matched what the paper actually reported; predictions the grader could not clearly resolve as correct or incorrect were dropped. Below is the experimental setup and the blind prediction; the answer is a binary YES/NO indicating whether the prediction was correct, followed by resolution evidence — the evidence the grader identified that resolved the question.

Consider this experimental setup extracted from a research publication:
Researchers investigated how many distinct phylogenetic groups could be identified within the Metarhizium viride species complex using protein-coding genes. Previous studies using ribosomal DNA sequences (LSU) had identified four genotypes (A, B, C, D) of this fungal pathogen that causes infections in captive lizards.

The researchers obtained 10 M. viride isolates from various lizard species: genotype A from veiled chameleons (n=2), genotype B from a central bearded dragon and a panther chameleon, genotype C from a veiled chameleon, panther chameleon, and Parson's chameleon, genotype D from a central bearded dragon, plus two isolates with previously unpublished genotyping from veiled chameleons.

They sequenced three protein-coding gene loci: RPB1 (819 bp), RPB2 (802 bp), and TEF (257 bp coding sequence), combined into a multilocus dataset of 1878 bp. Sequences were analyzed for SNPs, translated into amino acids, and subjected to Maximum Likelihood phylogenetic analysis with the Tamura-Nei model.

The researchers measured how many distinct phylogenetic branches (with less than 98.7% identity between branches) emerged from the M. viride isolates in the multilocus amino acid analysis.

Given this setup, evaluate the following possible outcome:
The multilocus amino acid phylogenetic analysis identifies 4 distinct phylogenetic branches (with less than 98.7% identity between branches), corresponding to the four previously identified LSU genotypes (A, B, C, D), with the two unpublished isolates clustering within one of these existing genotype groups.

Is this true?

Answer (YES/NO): NO